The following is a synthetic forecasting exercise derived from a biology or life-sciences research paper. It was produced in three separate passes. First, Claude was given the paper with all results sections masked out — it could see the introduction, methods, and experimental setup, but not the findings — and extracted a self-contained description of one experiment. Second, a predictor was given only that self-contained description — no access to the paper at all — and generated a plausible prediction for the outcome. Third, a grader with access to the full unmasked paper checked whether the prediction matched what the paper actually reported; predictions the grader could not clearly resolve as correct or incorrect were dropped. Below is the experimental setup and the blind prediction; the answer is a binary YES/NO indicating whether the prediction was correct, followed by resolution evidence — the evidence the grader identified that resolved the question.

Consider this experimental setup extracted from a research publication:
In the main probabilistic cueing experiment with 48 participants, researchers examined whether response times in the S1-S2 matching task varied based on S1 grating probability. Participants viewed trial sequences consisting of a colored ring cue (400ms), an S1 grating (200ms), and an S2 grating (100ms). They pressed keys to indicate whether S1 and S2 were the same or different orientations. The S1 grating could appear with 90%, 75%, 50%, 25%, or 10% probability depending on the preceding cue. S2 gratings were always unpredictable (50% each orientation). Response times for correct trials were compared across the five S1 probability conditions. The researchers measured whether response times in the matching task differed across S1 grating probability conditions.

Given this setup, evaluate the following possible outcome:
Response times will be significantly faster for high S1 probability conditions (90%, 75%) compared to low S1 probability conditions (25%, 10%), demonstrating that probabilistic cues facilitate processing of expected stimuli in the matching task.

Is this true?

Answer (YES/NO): NO